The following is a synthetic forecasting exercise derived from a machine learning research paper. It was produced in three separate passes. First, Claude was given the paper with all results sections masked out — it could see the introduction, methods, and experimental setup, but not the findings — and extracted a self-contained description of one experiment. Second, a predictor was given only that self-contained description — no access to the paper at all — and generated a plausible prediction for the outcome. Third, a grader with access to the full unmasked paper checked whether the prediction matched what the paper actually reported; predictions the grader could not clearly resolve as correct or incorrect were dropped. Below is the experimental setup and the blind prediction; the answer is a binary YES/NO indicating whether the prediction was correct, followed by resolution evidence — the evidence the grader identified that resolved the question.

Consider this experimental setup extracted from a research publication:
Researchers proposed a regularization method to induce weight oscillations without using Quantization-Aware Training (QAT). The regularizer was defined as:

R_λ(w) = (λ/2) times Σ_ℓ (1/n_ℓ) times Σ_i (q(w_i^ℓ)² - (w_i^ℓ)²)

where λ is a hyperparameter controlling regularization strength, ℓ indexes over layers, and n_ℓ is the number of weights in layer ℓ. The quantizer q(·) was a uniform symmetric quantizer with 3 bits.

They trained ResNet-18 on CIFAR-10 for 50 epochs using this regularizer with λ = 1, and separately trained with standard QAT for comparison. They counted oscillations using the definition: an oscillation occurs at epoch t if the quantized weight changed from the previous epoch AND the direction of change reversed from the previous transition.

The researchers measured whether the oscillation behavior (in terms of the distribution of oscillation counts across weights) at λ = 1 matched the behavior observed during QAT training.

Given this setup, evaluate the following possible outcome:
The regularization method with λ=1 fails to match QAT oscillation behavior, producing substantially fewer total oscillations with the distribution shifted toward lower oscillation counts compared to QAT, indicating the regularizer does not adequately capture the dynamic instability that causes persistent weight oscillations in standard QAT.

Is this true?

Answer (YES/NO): NO